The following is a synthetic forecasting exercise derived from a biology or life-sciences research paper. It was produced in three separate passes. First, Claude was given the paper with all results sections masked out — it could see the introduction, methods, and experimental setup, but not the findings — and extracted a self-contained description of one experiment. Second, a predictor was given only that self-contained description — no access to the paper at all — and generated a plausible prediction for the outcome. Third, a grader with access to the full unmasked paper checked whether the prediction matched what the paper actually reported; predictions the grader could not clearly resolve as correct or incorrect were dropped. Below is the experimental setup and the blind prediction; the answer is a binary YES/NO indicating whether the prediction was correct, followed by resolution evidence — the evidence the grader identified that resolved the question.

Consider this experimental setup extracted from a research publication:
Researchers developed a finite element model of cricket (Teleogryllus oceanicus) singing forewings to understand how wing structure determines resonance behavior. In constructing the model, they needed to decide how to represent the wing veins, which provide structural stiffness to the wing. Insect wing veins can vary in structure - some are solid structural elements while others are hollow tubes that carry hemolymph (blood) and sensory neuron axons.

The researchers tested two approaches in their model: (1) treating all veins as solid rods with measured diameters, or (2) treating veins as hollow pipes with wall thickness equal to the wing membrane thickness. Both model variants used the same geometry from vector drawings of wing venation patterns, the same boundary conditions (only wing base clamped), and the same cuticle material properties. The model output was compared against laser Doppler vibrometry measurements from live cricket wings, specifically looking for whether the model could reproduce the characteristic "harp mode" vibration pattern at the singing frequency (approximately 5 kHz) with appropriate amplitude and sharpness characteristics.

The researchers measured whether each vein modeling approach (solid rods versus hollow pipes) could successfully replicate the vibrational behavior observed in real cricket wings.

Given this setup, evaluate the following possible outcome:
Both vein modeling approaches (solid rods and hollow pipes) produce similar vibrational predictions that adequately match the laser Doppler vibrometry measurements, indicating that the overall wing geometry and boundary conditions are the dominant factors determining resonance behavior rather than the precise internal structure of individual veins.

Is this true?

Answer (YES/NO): NO